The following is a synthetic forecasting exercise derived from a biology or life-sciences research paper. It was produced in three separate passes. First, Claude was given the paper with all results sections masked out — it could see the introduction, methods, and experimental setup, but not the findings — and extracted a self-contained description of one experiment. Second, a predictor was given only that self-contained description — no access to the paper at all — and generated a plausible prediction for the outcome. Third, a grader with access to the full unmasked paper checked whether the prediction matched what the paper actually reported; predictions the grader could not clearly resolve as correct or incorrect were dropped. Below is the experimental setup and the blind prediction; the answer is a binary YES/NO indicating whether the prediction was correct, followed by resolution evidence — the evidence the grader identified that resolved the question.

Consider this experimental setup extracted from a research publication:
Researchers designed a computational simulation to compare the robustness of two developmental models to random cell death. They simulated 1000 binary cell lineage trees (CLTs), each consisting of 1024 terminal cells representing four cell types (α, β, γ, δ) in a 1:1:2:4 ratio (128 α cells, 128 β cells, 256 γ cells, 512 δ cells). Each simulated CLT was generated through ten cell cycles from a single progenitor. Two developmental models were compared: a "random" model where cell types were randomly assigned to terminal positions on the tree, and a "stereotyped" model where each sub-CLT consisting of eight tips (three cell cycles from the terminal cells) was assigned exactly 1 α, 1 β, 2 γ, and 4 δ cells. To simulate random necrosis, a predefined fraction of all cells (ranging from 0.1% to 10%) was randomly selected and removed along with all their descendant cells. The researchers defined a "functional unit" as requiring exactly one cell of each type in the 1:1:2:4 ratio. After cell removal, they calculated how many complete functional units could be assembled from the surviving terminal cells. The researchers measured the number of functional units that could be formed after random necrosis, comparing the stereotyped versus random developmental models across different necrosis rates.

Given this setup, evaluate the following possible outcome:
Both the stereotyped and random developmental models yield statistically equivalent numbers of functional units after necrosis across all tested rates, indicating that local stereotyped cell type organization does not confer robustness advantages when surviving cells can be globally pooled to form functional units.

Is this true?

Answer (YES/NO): NO